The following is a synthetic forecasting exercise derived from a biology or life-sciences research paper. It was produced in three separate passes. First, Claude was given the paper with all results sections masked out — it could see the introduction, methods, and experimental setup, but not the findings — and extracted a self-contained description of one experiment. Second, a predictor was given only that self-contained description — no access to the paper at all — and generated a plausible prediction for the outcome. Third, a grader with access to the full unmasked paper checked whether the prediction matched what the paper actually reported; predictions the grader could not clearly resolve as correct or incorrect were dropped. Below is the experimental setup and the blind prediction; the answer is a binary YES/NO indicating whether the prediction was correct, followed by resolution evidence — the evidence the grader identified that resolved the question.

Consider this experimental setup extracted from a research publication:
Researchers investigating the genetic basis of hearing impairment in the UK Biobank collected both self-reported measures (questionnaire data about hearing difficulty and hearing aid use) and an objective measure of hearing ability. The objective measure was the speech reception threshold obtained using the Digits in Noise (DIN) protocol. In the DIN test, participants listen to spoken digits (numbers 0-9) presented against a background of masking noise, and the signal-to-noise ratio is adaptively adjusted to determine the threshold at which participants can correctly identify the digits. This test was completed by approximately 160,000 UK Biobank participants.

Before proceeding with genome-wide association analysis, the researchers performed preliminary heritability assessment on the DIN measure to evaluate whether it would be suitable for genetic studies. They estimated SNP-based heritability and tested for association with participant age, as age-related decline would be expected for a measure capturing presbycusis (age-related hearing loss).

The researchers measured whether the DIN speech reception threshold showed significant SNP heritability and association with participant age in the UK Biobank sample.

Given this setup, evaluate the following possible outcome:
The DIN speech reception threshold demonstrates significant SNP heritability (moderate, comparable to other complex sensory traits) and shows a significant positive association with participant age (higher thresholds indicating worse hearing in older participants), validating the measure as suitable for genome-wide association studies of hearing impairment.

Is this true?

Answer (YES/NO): NO